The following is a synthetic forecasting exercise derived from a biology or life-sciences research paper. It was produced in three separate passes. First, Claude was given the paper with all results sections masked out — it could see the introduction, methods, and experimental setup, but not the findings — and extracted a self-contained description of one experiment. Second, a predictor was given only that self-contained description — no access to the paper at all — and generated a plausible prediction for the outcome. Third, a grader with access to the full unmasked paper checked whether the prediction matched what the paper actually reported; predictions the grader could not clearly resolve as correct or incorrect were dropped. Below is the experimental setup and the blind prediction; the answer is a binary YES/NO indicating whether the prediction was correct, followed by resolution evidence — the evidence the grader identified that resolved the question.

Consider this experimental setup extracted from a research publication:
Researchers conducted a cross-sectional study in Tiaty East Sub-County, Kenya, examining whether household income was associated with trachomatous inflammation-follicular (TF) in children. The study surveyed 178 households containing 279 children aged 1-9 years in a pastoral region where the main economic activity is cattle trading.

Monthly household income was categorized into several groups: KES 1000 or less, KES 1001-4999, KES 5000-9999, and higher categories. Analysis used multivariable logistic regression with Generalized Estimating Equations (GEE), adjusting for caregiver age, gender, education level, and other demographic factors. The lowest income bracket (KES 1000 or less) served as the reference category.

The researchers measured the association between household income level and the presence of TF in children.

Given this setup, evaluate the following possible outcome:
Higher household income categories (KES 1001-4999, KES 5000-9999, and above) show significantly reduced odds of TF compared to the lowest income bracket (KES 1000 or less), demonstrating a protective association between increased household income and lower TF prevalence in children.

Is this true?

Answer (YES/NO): NO